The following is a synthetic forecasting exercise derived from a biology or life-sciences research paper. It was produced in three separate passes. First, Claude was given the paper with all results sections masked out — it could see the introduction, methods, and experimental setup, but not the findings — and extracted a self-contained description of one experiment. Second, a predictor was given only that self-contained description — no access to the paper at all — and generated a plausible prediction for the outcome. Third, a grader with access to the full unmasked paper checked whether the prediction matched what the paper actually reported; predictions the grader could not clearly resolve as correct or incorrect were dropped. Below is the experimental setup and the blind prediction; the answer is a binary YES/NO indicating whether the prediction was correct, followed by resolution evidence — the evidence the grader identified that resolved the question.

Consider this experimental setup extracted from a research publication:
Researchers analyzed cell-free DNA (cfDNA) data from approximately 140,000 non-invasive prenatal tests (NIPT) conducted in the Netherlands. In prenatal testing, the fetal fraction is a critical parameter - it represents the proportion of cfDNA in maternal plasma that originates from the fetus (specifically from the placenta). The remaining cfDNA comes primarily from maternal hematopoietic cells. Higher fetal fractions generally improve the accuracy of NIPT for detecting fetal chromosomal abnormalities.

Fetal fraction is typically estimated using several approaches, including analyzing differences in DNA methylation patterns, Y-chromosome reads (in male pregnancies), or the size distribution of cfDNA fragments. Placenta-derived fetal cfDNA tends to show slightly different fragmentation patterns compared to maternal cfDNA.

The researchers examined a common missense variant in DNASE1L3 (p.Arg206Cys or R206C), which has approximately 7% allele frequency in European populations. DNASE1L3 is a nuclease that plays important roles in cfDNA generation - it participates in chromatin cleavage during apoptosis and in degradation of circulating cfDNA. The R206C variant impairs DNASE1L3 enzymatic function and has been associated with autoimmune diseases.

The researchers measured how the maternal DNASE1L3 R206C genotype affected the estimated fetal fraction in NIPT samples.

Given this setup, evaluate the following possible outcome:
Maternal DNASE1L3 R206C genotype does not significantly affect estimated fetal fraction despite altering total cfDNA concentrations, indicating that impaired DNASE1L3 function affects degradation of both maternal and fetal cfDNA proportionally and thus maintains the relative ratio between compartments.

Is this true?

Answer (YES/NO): NO